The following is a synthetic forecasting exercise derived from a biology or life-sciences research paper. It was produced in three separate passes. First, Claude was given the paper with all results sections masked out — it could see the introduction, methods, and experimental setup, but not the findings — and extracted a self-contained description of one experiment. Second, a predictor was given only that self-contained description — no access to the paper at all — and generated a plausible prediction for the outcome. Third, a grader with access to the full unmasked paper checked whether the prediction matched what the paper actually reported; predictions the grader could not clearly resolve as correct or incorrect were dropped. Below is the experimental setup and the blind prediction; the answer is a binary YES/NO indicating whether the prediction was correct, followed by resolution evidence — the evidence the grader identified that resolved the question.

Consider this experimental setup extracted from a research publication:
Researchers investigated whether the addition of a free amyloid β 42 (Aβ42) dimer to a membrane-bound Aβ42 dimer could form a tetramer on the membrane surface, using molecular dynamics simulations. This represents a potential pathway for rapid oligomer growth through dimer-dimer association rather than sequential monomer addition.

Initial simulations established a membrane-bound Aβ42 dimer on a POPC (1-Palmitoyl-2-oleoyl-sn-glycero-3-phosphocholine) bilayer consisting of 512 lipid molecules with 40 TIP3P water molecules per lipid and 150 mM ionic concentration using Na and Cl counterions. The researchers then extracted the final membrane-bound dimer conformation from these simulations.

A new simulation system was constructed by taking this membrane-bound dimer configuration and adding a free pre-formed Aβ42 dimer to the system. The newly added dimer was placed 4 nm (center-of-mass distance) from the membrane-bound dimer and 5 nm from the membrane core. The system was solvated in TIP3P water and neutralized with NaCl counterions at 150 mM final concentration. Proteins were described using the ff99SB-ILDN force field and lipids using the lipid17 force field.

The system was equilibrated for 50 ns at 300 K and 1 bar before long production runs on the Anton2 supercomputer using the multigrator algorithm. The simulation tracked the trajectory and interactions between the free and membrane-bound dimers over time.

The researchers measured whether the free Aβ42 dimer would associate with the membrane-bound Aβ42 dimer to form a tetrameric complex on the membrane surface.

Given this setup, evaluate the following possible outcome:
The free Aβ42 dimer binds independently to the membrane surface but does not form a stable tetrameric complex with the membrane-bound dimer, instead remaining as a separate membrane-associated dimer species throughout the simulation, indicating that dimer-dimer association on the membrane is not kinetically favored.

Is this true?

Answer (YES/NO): NO